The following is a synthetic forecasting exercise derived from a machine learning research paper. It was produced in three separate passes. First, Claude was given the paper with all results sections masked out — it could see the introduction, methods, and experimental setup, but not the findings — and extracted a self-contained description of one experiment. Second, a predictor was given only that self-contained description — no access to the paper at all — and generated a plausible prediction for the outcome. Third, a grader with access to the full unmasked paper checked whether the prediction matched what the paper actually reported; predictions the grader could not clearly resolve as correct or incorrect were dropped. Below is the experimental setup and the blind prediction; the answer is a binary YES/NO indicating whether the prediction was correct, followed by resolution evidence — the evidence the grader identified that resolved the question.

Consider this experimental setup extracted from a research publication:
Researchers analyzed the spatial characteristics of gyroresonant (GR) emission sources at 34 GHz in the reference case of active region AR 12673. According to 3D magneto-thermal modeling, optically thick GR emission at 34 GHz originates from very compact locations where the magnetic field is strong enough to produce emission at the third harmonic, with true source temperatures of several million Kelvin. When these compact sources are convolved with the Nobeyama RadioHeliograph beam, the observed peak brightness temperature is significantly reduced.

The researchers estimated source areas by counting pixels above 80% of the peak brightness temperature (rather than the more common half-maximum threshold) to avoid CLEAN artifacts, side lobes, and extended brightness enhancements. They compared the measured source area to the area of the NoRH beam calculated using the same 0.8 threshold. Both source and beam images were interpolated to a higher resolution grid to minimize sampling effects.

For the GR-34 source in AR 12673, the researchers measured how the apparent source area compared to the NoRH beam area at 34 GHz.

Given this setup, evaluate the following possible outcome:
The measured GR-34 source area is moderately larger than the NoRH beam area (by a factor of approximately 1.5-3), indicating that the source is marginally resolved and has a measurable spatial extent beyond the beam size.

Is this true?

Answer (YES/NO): YES